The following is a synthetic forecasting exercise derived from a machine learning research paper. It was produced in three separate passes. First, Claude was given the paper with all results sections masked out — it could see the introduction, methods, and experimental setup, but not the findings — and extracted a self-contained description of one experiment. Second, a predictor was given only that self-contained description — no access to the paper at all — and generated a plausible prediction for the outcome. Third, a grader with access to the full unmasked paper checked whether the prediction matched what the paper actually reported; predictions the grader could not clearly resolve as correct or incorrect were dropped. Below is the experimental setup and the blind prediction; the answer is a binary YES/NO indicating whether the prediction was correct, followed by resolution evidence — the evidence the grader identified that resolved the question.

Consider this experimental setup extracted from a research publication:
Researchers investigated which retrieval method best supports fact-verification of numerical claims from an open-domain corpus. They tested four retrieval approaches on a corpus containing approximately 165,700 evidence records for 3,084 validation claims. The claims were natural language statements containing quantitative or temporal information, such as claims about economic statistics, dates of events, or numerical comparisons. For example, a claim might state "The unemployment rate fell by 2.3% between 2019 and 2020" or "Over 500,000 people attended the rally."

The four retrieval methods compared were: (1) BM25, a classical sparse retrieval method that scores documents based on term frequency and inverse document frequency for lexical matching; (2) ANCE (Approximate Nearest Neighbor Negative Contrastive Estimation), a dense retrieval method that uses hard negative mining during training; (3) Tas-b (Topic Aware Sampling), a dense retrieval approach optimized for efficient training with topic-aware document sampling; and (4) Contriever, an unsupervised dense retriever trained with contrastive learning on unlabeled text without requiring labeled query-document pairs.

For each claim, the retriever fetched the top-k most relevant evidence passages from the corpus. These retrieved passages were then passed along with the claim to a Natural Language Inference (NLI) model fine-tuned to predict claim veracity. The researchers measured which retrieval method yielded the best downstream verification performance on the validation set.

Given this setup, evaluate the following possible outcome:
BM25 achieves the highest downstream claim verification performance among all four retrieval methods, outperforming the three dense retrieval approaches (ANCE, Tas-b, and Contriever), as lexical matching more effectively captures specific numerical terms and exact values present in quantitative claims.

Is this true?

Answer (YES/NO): NO